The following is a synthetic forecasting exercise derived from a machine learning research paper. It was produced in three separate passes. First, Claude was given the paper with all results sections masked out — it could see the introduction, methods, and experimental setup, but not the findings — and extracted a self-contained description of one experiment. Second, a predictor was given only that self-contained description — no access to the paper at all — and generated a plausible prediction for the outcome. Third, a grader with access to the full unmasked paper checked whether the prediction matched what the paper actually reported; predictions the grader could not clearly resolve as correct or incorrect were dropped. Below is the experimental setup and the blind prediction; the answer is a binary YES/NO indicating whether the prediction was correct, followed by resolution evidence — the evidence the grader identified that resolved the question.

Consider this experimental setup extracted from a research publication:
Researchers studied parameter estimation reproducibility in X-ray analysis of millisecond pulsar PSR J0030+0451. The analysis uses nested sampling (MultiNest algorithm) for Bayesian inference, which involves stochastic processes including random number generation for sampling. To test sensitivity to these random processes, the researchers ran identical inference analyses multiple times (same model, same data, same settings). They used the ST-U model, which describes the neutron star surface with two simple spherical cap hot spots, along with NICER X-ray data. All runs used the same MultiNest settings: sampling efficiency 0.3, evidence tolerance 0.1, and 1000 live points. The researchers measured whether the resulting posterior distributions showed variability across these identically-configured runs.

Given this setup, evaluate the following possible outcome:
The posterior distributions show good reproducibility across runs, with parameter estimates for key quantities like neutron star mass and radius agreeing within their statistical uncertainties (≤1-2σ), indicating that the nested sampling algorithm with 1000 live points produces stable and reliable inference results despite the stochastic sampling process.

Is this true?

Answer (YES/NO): NO